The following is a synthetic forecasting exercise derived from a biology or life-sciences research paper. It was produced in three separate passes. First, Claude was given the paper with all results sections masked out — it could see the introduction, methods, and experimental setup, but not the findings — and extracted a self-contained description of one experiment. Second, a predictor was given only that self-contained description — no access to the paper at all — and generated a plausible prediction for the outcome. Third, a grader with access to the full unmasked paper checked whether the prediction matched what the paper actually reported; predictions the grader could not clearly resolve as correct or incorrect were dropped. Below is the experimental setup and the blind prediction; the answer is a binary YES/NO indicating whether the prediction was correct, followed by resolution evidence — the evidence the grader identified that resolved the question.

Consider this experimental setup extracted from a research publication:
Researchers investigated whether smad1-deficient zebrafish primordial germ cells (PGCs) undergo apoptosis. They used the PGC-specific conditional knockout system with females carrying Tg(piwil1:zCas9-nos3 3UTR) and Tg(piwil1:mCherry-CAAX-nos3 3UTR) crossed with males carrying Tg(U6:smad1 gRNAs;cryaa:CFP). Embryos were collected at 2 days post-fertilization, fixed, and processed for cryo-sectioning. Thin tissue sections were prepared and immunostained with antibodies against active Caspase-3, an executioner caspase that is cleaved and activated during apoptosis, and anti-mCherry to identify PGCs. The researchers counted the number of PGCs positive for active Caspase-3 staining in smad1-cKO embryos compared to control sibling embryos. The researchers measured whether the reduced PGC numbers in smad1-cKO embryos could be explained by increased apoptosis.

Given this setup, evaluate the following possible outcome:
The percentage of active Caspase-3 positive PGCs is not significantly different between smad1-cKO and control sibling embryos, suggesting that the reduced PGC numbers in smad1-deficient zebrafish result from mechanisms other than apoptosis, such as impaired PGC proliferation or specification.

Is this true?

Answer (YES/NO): NO